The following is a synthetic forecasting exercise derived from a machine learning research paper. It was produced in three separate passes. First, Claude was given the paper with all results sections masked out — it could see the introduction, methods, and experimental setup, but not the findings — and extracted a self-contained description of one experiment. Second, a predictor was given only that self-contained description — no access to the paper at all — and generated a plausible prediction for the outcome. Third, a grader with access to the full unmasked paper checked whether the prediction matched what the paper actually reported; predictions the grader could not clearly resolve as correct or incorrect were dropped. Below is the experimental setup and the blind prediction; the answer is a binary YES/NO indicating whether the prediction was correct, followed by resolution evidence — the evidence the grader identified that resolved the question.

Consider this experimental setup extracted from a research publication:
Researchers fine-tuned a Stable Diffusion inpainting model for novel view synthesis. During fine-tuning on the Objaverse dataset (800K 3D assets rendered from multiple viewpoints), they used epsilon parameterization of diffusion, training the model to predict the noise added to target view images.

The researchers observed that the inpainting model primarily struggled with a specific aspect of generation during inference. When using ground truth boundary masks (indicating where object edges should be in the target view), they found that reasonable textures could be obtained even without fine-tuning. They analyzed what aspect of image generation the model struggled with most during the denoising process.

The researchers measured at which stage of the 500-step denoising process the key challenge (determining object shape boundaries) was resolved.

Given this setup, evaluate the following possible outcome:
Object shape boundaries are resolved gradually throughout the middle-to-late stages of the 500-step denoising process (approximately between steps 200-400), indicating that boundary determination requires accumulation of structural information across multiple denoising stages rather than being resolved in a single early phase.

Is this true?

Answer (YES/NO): NO